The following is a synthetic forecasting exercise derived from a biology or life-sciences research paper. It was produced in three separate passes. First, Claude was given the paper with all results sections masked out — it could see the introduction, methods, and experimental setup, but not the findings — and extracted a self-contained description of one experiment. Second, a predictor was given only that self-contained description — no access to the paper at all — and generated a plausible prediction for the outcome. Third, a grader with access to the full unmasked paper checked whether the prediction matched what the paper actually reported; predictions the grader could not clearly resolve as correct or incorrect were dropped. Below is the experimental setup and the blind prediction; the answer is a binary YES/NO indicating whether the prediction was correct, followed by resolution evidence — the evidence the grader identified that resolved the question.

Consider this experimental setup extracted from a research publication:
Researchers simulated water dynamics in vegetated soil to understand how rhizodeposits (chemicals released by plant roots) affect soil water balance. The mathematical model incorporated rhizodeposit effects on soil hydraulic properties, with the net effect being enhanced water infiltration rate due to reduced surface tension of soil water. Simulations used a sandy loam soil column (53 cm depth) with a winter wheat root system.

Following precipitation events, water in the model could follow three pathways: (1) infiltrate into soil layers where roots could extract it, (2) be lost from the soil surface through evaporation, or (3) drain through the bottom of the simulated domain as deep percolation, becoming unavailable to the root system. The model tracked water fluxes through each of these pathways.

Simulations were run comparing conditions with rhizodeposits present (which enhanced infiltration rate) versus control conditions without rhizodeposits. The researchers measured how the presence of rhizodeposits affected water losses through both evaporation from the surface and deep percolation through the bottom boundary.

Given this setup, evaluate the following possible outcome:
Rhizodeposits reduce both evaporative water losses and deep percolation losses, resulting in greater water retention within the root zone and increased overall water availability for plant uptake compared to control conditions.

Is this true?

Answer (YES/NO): NO